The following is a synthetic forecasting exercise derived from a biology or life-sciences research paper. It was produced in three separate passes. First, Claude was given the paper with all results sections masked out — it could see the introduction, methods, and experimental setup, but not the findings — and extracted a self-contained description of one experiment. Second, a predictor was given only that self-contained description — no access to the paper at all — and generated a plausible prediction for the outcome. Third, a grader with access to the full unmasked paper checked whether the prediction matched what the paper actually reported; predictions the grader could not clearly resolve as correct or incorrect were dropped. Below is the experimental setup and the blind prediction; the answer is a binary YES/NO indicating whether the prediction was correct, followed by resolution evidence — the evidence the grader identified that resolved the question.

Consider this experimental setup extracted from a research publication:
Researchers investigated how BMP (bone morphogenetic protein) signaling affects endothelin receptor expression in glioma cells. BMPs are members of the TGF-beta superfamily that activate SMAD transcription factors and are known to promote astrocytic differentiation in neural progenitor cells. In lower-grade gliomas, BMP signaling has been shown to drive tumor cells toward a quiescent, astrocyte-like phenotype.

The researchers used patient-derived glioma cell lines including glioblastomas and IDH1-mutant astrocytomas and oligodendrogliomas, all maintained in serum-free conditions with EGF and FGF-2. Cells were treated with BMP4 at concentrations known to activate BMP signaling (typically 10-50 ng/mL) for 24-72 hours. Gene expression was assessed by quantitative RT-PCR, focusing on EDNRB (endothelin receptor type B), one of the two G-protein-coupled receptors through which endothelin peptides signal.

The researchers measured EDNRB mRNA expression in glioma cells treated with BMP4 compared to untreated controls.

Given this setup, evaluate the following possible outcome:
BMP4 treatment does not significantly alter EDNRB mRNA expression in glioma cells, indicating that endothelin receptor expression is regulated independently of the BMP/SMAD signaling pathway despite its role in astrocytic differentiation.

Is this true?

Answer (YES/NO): NO